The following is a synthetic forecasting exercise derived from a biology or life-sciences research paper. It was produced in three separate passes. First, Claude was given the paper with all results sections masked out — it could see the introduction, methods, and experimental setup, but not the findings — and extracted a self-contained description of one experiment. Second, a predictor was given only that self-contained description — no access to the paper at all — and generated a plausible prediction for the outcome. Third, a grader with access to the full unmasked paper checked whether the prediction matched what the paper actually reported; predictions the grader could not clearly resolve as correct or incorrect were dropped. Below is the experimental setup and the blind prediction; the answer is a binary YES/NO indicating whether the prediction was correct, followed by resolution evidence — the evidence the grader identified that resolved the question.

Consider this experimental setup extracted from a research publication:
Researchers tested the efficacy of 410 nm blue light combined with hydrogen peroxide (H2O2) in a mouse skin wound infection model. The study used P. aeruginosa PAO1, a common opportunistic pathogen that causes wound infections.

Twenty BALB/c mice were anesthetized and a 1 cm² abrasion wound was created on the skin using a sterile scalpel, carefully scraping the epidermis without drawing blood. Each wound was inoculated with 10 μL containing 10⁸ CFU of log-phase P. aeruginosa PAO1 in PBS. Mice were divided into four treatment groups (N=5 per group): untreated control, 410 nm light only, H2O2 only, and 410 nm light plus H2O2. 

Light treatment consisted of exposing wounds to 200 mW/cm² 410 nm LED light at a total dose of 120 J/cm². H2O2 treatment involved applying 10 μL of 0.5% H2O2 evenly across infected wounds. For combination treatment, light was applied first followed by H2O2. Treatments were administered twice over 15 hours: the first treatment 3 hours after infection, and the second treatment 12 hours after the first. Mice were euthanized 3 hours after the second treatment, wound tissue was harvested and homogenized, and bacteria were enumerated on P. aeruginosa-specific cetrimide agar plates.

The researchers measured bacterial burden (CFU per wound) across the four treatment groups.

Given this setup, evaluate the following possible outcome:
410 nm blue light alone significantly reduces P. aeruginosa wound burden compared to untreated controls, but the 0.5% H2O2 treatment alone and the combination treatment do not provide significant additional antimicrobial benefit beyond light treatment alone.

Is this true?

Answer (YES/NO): NO